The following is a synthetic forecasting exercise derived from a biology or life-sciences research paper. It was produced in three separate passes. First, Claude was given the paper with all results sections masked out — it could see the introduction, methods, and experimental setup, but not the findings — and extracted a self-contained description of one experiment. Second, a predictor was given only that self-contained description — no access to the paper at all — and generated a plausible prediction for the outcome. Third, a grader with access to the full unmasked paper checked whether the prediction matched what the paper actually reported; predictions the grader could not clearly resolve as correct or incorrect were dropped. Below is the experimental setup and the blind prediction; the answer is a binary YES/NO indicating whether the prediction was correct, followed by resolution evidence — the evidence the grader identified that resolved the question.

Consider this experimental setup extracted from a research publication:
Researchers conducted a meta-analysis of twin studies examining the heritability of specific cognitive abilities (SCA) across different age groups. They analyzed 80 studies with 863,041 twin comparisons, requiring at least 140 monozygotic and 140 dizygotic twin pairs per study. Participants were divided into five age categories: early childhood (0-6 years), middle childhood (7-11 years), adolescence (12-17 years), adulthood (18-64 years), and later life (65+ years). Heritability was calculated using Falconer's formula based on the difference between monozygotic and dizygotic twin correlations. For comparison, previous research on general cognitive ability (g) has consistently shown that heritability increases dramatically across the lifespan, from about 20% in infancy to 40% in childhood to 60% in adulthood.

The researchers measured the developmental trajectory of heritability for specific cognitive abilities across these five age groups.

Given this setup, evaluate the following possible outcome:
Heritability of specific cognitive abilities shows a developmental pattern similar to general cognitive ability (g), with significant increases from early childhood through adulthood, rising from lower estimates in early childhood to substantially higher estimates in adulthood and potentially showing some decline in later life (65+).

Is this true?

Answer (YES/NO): NO